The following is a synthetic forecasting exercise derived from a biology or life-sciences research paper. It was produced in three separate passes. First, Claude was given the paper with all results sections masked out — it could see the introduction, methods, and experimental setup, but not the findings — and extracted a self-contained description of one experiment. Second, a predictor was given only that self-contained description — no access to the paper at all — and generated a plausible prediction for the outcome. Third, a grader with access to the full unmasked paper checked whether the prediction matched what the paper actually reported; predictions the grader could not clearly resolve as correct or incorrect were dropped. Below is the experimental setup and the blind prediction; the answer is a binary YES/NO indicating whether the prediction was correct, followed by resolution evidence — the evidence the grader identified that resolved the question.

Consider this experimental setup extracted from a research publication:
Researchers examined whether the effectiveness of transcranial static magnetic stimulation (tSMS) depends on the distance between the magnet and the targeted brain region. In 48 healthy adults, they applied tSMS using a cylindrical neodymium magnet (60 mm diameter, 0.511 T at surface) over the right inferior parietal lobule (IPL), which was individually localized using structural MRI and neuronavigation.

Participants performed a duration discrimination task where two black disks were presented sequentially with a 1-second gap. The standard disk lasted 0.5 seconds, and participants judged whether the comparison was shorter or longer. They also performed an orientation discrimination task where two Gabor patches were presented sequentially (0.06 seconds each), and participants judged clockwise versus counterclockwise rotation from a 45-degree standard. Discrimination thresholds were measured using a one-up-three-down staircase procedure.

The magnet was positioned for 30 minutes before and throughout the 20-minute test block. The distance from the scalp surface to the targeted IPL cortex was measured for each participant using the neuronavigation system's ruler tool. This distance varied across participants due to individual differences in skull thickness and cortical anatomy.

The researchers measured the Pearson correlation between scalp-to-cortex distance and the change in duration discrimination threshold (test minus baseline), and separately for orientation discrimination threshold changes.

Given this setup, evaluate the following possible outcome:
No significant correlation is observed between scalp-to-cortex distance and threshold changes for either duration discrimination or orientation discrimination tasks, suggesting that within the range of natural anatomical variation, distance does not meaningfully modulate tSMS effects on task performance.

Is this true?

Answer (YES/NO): NO